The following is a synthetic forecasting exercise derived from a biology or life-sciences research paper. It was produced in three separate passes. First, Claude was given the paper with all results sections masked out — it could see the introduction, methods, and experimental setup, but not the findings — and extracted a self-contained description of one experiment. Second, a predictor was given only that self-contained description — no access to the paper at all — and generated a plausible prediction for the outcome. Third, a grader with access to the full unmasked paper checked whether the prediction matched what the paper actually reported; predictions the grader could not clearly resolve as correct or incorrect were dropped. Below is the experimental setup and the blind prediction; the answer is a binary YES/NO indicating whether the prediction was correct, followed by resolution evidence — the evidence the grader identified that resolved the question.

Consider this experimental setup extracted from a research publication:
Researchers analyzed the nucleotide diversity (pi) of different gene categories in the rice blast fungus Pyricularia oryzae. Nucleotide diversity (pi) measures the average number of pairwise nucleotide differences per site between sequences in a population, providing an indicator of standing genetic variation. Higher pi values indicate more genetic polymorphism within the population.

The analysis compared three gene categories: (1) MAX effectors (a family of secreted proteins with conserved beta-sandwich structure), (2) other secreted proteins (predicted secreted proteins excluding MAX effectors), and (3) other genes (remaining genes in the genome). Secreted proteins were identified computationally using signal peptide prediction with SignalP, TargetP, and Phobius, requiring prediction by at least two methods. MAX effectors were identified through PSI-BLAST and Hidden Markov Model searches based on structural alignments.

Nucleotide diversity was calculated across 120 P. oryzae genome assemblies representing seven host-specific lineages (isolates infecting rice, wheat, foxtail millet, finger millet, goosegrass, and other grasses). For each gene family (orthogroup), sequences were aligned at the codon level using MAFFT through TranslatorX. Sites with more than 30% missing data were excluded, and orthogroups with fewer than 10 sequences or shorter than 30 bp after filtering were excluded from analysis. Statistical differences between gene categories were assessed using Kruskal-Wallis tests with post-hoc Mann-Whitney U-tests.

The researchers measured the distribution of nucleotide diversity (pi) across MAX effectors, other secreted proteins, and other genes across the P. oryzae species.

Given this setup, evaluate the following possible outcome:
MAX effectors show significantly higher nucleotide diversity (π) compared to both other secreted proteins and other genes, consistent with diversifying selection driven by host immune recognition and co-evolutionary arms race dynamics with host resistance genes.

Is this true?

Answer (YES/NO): YES